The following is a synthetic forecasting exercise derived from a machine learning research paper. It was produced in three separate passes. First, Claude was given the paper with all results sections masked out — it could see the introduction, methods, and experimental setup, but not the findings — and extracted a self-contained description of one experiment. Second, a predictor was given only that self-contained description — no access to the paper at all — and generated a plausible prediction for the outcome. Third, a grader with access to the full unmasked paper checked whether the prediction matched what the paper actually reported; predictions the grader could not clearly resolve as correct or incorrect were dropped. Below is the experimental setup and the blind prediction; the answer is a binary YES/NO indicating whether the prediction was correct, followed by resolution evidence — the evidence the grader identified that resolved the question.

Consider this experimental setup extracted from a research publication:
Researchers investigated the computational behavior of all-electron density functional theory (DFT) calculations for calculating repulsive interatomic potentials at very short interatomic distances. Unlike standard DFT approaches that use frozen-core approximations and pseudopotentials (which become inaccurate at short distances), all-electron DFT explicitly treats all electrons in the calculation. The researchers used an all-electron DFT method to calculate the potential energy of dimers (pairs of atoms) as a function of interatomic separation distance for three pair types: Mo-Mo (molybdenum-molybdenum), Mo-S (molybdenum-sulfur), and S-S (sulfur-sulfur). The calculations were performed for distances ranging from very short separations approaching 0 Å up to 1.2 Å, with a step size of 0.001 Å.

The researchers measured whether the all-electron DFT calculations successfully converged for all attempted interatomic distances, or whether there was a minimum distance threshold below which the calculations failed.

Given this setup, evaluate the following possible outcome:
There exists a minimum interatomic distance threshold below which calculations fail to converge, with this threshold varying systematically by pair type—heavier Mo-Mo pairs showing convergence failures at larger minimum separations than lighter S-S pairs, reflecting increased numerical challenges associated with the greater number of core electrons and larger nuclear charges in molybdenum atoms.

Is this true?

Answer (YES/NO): NO